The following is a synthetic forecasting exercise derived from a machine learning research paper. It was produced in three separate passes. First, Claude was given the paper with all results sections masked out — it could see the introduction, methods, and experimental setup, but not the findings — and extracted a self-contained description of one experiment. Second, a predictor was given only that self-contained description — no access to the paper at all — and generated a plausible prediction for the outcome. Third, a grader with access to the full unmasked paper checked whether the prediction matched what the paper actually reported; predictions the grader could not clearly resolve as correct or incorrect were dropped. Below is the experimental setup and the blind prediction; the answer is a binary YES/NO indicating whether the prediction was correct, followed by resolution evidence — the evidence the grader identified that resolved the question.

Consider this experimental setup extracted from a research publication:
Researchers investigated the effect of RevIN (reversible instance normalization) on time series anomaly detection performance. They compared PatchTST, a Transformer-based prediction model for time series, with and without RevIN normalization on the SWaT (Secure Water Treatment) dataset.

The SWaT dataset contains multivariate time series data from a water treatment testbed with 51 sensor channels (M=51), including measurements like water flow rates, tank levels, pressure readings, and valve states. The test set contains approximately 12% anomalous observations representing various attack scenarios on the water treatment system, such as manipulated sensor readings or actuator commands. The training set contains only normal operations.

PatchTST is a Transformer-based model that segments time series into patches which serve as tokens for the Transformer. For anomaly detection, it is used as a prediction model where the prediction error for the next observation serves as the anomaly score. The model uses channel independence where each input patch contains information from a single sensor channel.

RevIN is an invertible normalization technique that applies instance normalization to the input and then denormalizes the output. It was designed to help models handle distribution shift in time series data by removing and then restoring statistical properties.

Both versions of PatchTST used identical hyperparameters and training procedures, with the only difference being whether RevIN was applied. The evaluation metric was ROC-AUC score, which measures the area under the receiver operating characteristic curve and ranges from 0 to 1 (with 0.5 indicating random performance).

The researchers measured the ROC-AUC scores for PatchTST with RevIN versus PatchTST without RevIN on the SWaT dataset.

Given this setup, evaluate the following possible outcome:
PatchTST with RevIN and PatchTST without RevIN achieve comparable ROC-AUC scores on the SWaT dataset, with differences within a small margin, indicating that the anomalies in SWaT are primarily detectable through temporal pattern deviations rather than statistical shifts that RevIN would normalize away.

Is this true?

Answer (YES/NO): NO